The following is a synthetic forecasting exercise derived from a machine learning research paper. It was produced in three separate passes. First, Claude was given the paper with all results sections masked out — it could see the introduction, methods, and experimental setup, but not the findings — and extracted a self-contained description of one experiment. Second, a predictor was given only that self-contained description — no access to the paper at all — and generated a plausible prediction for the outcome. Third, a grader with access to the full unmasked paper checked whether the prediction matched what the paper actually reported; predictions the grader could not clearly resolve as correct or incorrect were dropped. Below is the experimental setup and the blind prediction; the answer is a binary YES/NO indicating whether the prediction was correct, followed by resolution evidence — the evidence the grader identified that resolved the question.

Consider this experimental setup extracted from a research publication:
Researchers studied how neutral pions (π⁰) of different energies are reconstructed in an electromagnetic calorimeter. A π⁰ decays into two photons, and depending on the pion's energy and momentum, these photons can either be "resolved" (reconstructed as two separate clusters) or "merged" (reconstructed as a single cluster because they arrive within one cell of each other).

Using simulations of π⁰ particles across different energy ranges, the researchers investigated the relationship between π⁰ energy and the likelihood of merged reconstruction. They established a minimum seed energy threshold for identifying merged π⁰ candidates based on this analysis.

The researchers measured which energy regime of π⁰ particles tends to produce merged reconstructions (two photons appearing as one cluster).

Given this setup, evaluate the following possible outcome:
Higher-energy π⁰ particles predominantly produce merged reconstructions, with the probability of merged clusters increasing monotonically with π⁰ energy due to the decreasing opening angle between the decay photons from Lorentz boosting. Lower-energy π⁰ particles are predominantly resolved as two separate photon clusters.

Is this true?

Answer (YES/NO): YES